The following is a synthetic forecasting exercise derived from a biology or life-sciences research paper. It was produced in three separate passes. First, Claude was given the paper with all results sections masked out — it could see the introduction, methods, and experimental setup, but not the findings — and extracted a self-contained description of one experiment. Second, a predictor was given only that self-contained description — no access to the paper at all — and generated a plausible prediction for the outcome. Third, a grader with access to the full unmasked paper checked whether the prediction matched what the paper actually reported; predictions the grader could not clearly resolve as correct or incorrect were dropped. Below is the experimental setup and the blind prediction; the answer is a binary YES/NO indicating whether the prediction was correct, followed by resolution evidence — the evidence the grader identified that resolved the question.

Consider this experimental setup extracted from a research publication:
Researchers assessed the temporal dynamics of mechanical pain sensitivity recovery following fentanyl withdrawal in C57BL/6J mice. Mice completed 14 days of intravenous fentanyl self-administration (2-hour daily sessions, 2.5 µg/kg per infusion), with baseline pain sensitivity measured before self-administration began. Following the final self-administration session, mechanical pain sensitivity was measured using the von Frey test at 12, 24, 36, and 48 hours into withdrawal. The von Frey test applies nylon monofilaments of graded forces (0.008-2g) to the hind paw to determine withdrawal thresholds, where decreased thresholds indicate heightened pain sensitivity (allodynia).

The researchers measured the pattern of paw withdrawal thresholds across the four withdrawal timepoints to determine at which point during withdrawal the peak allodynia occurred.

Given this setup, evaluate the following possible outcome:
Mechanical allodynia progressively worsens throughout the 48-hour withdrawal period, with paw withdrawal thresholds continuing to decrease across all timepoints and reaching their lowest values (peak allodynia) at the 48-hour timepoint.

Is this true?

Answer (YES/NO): NO